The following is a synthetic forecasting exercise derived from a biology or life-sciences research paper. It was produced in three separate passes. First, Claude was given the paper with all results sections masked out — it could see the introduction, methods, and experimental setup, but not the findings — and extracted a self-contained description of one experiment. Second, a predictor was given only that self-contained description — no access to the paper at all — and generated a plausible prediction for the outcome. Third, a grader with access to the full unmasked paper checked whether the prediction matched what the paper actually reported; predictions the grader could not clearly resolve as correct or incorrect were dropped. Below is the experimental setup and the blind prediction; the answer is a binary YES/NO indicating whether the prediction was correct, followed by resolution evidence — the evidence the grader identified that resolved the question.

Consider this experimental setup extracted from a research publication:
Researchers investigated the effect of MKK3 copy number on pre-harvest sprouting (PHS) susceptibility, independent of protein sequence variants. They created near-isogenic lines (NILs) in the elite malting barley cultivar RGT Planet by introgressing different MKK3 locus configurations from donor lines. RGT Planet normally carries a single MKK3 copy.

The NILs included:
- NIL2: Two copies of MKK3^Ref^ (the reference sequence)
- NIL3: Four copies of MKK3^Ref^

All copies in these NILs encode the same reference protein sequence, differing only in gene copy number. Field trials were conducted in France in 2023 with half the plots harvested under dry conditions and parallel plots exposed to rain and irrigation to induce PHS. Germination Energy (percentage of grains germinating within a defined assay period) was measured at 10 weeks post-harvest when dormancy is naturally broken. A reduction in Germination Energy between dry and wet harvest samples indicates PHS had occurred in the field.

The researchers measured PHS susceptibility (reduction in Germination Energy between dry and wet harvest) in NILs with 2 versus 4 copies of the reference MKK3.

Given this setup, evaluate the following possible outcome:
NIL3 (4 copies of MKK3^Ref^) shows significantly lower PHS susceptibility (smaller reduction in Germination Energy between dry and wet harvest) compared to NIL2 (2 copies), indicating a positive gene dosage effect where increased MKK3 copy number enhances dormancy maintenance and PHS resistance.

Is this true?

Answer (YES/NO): NO